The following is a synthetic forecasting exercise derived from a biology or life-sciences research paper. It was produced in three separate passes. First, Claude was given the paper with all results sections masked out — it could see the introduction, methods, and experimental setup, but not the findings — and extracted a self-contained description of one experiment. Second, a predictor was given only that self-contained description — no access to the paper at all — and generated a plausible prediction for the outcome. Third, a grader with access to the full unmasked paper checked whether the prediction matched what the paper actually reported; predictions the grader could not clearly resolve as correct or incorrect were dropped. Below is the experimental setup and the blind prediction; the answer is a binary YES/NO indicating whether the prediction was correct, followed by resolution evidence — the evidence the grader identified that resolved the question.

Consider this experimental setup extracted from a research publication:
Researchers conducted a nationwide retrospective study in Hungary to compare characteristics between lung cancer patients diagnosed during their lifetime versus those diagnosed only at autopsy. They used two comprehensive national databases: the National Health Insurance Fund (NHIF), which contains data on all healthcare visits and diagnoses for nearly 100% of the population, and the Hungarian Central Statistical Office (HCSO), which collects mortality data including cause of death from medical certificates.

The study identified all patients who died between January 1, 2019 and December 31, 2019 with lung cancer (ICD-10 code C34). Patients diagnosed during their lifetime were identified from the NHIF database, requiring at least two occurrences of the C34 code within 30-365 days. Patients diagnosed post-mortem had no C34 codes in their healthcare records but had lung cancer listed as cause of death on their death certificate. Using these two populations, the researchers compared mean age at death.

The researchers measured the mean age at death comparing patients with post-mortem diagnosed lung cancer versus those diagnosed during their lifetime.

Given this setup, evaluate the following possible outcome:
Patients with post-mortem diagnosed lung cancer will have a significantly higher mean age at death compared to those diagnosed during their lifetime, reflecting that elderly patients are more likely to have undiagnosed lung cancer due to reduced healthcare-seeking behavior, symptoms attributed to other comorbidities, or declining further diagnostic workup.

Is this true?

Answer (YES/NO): YES